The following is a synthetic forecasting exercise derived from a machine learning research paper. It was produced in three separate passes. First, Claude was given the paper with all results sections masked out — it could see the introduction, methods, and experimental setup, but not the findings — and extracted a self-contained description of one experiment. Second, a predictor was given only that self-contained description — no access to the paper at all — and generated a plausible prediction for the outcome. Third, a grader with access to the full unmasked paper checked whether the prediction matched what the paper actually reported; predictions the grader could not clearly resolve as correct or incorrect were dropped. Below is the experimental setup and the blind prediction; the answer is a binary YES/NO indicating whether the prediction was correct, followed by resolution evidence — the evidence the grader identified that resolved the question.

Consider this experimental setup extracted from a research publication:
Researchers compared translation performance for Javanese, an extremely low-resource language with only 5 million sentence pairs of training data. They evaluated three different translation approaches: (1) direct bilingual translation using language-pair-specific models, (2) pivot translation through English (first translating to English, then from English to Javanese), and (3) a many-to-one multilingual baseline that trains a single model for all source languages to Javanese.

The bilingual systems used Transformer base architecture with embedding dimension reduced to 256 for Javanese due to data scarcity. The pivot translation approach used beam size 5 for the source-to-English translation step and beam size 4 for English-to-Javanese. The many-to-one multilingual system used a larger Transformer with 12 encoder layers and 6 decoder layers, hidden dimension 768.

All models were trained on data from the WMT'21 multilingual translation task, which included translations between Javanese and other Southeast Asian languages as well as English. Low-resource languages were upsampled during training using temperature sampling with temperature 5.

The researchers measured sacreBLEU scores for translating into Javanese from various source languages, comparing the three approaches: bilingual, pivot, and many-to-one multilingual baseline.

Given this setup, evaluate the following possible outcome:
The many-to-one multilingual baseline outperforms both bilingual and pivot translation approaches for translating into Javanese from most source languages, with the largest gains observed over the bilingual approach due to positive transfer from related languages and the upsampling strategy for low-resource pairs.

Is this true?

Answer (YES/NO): NO